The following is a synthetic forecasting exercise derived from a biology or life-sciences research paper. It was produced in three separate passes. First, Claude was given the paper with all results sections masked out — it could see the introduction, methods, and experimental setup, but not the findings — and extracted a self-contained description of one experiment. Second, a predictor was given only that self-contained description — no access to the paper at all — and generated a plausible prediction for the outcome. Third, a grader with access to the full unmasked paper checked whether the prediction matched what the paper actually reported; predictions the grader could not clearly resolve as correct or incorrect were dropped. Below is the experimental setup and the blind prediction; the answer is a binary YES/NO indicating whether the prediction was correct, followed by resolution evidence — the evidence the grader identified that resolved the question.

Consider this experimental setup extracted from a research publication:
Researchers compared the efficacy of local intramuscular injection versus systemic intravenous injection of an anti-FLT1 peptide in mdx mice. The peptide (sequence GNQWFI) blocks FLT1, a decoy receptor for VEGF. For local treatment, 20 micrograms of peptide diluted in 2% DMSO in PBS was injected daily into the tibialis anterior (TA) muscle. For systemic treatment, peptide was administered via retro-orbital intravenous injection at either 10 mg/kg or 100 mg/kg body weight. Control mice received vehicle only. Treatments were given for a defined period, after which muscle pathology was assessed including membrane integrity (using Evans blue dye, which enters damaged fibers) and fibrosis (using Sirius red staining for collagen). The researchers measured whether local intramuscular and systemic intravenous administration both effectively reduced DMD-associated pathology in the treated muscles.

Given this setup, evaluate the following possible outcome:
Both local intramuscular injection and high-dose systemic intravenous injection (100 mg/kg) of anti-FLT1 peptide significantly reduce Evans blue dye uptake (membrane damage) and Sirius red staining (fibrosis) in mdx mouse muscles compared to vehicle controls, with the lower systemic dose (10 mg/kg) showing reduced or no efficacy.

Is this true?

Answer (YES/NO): YES